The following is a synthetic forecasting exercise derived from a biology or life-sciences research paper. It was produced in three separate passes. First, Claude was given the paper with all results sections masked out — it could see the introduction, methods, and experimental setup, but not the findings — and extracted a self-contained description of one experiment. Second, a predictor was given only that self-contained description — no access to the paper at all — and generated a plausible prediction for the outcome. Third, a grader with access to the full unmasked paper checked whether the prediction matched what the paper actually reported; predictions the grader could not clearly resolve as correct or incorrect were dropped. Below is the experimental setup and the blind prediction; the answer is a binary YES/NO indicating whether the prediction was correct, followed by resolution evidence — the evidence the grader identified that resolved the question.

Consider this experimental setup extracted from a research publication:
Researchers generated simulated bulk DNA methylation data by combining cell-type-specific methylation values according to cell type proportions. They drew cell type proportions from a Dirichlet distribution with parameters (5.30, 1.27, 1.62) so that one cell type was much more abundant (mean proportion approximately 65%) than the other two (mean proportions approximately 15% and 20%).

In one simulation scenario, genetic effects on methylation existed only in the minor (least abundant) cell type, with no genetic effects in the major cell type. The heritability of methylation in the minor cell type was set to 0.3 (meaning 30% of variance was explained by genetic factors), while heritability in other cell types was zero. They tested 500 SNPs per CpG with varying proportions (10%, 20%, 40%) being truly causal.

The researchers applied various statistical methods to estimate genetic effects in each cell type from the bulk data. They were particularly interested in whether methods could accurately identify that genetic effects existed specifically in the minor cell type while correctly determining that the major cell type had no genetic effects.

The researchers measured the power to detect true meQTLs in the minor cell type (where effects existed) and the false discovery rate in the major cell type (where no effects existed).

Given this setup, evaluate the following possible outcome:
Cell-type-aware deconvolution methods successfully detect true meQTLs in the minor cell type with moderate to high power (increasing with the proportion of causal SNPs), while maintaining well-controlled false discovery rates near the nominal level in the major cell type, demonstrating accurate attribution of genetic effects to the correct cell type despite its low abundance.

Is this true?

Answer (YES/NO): NO